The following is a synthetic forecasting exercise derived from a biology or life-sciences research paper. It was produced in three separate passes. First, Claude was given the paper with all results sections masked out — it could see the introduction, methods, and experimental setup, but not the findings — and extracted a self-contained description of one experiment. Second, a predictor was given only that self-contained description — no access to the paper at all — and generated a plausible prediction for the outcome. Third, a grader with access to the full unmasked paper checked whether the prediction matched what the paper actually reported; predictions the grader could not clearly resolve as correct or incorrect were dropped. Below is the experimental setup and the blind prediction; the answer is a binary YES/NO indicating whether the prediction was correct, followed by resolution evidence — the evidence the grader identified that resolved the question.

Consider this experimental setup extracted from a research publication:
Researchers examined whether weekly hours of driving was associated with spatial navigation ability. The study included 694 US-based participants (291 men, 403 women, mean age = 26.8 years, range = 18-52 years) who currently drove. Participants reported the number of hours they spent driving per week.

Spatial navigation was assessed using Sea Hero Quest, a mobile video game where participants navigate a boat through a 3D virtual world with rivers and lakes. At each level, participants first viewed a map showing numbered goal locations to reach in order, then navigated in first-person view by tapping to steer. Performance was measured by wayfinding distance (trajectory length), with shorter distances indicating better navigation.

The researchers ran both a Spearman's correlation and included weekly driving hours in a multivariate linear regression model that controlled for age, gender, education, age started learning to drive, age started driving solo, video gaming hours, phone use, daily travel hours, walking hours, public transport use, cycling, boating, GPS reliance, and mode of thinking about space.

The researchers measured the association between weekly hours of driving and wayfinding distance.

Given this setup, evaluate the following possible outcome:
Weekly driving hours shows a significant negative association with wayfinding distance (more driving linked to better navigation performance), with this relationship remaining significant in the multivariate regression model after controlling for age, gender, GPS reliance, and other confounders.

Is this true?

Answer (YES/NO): NO